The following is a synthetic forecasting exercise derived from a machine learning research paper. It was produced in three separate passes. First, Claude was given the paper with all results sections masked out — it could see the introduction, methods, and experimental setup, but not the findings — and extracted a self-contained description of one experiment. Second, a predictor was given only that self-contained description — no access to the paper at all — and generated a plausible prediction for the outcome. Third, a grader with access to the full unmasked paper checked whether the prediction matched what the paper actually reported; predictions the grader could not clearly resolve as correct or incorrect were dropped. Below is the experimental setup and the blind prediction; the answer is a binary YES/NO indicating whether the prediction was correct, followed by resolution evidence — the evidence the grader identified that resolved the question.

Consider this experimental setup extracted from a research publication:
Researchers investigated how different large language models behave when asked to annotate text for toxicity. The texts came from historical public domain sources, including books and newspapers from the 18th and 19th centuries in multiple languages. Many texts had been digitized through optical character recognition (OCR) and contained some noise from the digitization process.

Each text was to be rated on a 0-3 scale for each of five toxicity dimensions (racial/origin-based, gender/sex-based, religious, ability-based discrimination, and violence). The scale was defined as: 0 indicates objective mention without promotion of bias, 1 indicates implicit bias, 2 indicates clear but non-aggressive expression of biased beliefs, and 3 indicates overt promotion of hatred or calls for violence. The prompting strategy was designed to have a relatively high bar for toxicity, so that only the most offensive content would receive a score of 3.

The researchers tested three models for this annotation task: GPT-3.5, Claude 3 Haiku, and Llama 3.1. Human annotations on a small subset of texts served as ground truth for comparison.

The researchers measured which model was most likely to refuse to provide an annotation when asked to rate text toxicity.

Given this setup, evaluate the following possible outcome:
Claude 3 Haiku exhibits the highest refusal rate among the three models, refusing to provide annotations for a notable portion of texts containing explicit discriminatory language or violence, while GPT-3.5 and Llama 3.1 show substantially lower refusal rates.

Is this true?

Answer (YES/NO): YES